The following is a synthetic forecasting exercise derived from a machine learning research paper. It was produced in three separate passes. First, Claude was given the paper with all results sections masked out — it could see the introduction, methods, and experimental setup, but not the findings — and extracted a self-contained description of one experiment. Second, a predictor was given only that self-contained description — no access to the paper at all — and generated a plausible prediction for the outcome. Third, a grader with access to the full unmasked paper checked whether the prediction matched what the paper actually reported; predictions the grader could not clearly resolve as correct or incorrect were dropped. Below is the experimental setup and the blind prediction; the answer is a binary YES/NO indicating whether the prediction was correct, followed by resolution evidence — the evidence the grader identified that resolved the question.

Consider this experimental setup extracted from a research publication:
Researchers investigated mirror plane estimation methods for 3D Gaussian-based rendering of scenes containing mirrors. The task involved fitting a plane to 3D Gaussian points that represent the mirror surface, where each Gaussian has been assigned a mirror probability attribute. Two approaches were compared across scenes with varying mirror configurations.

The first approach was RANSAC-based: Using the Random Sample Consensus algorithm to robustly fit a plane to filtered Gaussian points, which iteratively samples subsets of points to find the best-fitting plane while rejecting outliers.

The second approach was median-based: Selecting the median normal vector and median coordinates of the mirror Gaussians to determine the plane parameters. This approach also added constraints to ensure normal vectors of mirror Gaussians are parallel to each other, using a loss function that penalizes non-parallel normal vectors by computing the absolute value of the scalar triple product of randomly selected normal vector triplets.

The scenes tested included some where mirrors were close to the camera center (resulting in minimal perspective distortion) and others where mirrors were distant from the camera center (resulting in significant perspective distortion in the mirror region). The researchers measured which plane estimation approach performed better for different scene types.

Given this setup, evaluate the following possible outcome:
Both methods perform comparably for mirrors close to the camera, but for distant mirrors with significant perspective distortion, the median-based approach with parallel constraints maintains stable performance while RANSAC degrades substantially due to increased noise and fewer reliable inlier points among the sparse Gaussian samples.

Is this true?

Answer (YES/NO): NO